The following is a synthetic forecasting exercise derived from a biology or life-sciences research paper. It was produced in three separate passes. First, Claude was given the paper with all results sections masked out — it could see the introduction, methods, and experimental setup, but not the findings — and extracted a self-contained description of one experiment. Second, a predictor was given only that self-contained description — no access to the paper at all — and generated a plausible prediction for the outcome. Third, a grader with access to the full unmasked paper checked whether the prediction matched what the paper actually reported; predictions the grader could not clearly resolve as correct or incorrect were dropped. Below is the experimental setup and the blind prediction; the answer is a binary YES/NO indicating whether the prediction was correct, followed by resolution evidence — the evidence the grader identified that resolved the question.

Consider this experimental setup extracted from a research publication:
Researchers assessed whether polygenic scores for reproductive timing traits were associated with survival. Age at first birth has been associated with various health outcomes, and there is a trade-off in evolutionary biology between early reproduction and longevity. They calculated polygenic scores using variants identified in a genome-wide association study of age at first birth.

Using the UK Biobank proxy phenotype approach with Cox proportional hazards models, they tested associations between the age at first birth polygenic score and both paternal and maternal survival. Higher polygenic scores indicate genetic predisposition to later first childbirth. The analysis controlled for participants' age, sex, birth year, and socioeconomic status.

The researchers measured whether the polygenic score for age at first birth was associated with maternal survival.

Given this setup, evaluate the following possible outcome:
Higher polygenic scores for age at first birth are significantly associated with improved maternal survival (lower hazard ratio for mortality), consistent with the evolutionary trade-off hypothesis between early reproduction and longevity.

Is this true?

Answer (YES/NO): NO